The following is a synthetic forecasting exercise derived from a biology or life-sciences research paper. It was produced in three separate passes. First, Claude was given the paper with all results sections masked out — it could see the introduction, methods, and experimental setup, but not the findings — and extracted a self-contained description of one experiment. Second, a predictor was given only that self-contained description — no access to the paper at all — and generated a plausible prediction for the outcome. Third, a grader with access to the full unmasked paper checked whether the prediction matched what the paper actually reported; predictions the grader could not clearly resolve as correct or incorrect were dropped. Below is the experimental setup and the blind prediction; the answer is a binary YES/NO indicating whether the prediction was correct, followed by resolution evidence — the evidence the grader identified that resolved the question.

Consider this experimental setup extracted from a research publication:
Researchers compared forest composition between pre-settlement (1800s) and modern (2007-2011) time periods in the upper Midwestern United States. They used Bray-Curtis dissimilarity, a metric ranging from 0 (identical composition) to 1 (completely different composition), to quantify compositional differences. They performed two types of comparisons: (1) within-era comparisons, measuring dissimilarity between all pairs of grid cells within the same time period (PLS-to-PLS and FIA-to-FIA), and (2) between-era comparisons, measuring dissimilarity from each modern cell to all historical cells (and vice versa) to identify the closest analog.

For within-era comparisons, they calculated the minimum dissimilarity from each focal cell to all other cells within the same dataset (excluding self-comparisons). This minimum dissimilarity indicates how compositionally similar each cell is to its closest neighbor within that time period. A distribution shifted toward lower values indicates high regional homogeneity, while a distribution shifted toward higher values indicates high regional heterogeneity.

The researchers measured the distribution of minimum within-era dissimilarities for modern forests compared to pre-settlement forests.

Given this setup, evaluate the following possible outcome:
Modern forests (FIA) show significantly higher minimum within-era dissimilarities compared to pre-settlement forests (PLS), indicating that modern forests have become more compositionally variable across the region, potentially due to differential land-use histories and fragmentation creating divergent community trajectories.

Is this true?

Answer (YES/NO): NO